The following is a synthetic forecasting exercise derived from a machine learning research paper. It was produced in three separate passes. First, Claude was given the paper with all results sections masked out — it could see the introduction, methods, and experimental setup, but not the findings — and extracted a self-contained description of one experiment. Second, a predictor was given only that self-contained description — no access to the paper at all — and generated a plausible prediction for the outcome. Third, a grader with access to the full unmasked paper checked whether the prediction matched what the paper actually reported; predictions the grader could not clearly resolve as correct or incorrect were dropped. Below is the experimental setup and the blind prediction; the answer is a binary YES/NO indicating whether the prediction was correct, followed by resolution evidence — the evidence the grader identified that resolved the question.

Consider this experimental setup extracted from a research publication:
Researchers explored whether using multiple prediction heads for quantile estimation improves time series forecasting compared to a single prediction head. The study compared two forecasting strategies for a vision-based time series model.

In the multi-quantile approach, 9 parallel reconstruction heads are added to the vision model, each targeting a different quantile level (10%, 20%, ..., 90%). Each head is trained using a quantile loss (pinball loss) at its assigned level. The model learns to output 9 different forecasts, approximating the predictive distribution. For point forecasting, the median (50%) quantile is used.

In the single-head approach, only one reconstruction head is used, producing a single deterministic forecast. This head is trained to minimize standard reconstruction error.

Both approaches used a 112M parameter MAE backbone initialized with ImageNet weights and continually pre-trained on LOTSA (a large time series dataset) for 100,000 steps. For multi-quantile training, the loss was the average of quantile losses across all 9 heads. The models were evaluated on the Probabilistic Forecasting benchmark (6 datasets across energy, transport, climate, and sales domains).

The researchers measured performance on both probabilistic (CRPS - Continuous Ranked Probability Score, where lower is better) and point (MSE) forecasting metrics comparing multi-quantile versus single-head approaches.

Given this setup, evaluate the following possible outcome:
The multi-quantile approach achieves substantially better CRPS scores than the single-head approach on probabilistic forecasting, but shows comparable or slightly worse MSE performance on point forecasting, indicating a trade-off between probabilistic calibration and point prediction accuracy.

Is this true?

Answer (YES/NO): NO